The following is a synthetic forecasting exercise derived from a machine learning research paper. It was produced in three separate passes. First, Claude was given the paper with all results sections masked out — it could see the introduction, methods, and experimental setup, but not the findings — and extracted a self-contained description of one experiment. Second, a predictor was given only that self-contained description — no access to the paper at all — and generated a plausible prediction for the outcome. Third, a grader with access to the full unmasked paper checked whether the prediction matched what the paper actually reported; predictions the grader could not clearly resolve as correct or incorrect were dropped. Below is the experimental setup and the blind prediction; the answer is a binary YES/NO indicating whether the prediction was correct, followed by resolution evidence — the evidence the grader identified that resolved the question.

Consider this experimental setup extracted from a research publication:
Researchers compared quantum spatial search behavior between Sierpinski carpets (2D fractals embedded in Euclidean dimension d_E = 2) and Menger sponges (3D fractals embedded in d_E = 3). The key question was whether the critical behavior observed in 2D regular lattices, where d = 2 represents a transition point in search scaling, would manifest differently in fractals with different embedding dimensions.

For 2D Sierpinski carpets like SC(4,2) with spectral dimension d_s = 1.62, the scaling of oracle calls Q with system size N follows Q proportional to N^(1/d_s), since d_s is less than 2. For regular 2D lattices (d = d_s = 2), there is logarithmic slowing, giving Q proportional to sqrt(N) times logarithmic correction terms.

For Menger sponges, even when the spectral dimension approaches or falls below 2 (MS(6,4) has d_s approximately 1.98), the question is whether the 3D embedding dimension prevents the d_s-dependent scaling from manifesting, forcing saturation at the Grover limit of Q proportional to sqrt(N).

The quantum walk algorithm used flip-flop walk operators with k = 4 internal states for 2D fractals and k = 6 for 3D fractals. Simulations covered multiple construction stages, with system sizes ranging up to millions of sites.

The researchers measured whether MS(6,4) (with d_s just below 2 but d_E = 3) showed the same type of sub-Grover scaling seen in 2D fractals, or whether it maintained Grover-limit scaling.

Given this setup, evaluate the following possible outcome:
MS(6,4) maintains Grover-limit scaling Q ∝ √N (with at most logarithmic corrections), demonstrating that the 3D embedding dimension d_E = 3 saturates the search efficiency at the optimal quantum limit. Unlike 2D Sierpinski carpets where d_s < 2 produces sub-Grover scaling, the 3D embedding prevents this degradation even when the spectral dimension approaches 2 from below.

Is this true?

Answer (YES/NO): YES